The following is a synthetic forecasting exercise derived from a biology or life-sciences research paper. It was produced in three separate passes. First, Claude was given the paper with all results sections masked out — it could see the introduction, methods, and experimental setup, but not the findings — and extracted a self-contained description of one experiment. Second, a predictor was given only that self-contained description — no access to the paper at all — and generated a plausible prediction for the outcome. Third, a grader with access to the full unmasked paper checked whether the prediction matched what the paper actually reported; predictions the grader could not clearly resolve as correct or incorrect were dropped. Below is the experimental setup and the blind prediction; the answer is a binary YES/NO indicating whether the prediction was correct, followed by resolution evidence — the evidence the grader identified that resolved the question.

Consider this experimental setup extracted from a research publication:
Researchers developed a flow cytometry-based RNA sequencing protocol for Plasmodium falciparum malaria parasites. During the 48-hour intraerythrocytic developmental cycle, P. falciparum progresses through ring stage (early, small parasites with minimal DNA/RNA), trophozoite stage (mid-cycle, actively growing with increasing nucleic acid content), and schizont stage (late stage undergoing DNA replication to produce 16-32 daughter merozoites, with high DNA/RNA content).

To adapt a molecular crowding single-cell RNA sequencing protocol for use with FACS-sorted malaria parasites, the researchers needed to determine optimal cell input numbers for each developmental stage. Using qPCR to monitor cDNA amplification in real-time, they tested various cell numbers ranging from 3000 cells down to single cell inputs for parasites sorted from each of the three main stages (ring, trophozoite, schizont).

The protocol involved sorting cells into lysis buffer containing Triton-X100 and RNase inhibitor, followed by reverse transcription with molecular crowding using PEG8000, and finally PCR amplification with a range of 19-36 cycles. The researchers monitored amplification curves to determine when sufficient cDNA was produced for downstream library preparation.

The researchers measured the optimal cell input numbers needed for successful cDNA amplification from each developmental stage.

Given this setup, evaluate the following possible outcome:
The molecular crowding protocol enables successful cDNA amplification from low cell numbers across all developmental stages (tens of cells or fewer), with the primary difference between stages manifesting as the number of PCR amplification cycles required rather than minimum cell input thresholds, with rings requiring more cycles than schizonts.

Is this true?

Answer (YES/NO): NO